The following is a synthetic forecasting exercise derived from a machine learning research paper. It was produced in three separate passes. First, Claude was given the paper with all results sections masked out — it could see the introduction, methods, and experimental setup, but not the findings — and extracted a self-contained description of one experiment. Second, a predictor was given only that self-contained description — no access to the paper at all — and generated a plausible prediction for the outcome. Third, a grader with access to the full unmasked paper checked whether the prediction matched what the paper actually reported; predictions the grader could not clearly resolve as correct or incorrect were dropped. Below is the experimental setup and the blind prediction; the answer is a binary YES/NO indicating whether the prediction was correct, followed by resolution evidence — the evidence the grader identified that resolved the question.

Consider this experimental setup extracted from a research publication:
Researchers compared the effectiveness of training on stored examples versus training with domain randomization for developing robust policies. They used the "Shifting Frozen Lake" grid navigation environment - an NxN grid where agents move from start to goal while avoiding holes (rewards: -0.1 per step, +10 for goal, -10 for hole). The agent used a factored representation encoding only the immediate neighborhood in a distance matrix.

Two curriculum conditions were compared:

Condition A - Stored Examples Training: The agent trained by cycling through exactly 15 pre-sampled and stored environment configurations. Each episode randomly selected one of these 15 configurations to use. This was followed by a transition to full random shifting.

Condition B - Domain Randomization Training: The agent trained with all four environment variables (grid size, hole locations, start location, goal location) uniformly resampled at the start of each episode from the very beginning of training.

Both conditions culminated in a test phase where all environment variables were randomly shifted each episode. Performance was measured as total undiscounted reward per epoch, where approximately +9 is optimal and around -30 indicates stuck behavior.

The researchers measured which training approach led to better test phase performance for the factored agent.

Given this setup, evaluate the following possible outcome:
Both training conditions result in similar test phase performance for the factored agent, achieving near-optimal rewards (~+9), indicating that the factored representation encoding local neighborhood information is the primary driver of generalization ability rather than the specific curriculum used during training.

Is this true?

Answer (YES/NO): NO